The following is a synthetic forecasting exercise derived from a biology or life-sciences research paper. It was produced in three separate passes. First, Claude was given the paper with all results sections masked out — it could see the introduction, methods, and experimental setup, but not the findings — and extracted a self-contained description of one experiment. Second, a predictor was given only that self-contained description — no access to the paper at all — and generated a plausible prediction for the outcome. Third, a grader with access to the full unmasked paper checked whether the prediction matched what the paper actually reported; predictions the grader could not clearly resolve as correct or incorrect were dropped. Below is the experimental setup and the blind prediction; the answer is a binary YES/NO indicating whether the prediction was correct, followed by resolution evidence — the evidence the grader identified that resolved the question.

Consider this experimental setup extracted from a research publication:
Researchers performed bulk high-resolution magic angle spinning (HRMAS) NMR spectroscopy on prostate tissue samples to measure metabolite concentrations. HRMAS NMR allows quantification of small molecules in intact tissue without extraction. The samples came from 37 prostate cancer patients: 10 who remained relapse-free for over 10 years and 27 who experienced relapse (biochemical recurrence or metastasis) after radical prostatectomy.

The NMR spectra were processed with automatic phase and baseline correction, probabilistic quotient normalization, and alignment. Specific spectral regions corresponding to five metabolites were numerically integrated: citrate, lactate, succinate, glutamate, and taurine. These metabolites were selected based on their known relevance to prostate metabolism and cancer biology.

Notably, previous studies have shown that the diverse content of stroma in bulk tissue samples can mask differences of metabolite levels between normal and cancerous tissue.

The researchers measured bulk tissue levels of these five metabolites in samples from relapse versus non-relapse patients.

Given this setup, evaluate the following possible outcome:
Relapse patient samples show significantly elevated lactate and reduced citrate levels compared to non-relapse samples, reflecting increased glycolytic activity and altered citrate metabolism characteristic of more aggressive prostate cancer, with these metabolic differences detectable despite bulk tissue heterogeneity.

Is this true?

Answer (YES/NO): NO